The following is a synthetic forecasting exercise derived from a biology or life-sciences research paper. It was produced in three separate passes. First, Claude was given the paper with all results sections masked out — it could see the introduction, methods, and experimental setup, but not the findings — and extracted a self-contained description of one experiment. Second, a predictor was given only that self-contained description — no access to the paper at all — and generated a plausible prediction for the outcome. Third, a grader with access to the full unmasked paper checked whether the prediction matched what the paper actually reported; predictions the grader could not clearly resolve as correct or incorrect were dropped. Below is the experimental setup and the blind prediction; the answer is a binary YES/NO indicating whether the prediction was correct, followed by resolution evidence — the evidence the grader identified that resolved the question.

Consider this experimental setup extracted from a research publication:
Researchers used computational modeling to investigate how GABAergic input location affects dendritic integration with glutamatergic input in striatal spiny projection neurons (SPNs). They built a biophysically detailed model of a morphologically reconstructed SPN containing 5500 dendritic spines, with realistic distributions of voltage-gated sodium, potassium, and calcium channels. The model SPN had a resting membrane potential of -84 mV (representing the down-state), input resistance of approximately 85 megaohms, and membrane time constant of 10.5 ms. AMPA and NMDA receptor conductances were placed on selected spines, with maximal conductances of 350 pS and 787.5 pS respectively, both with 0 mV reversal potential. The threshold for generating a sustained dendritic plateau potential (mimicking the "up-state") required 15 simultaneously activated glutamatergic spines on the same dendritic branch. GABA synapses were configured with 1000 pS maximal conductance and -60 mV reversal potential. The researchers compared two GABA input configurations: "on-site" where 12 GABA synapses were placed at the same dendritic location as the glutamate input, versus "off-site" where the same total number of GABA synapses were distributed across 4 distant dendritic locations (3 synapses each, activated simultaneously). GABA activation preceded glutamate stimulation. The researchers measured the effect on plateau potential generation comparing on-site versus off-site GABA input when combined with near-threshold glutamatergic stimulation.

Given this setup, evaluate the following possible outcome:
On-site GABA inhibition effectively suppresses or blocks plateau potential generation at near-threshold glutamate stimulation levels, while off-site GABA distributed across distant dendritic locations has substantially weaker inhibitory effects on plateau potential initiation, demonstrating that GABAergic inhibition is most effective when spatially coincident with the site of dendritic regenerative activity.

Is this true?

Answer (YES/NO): NO